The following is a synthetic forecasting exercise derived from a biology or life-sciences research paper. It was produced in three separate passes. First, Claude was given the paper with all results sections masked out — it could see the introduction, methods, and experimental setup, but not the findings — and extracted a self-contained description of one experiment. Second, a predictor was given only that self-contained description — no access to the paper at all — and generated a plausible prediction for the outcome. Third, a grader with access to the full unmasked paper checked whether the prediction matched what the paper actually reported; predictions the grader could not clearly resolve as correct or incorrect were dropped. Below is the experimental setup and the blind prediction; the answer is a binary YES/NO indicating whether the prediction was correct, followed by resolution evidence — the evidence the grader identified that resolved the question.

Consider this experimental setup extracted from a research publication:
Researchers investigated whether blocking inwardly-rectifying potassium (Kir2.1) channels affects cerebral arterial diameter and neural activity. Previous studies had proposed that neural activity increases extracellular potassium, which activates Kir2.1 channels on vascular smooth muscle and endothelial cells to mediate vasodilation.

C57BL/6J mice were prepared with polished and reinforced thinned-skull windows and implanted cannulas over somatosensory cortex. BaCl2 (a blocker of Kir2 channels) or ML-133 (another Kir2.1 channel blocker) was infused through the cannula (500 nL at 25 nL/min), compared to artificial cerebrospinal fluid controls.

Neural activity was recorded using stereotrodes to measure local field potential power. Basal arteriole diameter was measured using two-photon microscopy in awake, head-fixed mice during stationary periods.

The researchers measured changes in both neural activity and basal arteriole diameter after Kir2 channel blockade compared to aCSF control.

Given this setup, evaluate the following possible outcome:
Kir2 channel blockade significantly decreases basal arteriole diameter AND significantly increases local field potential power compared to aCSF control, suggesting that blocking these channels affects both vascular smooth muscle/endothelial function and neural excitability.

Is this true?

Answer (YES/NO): NO